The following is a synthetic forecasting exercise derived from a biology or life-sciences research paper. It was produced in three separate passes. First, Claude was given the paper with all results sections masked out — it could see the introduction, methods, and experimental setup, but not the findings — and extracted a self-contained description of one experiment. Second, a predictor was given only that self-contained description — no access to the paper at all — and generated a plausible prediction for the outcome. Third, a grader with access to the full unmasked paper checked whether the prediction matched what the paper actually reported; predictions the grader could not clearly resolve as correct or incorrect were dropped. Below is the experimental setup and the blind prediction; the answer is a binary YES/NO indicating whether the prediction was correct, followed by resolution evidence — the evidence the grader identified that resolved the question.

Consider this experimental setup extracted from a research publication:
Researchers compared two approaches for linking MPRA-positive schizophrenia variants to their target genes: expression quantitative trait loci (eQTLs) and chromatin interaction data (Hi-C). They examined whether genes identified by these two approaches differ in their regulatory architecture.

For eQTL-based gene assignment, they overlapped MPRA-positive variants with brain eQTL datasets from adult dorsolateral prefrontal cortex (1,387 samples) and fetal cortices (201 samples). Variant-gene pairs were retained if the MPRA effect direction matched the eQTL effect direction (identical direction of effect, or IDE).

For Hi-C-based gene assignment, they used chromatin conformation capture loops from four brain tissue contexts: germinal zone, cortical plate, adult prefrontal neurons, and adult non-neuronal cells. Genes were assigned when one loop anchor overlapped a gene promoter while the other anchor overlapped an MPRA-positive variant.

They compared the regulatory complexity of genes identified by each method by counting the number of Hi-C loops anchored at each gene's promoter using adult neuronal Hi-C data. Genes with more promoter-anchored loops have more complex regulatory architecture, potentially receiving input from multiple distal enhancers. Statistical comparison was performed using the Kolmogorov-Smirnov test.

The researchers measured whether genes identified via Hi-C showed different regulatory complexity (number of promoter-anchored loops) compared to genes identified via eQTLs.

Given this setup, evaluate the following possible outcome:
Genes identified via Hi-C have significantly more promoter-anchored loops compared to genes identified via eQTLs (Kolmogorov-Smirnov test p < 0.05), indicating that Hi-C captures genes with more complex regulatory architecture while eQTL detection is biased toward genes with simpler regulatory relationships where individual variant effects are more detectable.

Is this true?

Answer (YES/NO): YES